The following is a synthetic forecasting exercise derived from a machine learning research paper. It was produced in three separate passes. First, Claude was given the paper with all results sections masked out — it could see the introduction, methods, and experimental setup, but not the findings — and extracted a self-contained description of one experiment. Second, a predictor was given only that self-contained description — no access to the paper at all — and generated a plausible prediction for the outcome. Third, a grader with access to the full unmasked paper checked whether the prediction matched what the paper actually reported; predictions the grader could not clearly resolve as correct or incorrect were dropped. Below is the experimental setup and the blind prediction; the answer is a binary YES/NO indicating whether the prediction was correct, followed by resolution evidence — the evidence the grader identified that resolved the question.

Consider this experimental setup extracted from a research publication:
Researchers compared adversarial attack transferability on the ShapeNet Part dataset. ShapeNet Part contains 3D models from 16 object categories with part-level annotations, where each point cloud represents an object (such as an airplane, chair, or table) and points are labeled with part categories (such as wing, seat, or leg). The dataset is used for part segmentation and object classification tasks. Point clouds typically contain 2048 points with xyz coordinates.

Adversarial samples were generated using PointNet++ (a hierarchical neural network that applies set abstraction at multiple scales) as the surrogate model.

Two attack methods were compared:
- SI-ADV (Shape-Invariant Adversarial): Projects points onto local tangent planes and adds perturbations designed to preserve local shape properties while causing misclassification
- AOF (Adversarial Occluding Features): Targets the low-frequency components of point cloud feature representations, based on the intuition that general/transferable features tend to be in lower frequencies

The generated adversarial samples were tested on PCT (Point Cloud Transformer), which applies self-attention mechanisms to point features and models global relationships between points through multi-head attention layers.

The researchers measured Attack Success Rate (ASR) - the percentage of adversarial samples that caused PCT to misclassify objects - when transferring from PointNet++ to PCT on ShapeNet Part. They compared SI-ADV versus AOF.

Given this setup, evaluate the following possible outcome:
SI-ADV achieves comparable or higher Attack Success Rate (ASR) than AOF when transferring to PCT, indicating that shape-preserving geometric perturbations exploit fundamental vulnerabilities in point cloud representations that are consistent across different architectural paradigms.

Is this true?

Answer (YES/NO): YES